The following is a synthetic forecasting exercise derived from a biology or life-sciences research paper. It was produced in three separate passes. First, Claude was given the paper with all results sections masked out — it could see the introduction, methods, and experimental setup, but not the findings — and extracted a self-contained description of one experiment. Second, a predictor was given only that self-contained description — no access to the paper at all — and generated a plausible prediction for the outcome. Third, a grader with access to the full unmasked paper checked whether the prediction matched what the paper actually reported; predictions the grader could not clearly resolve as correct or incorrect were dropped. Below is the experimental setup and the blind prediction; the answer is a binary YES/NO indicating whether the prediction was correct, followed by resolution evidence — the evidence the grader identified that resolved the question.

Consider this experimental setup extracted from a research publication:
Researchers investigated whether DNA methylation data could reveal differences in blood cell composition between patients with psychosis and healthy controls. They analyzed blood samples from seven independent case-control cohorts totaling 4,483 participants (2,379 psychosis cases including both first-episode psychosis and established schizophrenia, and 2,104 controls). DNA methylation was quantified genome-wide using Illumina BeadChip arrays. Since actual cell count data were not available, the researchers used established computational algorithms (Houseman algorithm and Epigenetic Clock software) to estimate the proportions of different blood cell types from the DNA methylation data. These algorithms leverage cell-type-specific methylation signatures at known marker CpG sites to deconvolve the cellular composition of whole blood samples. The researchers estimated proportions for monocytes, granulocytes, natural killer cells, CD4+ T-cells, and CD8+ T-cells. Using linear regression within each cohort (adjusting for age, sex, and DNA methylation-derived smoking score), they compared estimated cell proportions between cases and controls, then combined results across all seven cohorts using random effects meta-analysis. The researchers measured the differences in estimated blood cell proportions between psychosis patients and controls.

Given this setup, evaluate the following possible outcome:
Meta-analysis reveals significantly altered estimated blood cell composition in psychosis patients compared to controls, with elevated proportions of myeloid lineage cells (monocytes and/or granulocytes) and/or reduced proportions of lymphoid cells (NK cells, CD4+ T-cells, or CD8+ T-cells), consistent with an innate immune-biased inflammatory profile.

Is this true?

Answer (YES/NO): YES